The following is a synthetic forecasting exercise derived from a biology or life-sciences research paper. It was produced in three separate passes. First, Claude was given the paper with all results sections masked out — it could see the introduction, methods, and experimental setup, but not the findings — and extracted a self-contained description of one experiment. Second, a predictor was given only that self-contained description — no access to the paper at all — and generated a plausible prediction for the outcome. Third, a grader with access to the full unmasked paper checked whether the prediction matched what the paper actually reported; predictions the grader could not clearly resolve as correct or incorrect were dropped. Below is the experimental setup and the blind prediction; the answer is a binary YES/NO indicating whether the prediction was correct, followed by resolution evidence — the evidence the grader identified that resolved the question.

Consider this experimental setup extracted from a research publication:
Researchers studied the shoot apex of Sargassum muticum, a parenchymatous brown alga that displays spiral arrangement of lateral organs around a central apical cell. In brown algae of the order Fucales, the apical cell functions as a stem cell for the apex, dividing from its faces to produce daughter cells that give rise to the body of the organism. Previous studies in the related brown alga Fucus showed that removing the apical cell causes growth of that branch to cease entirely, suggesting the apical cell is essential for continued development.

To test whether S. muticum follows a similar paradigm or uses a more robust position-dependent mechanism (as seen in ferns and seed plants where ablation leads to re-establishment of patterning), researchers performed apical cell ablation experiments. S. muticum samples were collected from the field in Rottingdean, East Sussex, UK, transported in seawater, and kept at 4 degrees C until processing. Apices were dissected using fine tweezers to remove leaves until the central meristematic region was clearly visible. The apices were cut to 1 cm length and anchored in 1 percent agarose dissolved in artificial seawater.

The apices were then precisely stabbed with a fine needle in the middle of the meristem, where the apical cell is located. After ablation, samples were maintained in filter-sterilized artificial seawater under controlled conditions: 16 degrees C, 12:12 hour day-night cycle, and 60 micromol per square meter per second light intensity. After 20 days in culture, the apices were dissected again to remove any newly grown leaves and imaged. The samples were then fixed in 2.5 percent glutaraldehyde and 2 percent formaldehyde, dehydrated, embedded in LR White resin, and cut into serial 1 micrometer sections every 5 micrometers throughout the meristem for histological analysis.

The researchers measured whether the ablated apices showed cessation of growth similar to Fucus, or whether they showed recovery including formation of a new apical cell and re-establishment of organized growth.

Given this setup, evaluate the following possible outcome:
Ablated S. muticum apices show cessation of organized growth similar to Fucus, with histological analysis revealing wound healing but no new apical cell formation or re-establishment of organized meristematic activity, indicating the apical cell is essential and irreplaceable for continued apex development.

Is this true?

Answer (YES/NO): NO